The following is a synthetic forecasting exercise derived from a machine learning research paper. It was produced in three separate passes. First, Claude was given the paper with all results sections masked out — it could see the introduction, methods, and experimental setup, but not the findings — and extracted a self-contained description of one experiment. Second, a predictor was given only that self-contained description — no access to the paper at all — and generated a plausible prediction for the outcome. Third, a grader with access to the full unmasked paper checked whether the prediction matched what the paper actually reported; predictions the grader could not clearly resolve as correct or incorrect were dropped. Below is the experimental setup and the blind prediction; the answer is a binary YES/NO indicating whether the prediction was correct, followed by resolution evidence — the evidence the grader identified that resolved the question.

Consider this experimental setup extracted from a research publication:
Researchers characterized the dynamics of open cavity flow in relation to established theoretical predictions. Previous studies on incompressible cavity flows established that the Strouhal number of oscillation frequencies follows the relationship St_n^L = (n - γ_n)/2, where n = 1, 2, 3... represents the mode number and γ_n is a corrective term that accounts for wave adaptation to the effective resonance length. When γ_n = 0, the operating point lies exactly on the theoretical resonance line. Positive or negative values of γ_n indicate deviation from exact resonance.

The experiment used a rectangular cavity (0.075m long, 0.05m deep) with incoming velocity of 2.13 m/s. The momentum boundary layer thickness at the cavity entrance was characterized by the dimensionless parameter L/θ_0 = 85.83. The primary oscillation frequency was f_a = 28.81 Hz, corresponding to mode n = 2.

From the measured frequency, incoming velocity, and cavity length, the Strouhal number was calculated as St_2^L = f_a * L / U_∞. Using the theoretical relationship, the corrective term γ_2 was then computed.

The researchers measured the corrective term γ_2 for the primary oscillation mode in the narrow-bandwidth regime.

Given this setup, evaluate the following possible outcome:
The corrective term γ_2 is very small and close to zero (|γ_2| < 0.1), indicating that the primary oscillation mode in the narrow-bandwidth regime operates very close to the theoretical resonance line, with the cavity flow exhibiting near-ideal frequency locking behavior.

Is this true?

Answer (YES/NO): YES